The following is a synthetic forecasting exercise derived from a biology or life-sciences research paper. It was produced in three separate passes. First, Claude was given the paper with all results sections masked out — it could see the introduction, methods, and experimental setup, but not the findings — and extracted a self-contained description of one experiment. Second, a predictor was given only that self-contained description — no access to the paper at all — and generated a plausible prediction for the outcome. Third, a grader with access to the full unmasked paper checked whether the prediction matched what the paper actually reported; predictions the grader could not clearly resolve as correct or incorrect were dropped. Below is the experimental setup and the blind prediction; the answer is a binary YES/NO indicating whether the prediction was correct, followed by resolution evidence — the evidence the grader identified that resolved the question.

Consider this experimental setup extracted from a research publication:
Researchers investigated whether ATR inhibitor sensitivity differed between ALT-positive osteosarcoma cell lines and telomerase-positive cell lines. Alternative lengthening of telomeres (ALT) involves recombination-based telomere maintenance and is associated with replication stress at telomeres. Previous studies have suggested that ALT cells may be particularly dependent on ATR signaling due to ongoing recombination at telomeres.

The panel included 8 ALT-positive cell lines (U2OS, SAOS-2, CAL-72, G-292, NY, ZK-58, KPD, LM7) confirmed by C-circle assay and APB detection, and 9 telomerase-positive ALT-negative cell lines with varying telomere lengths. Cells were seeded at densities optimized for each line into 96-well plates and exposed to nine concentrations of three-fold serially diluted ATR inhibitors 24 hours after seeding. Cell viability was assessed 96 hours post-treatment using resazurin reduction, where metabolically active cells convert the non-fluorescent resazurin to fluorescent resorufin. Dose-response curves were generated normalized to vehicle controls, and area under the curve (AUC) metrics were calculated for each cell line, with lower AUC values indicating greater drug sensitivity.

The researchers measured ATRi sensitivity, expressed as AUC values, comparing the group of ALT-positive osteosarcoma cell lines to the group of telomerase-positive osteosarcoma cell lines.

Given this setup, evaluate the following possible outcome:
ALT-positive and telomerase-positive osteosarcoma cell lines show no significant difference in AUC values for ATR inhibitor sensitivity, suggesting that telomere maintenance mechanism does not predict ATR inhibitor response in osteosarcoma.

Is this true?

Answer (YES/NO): NO